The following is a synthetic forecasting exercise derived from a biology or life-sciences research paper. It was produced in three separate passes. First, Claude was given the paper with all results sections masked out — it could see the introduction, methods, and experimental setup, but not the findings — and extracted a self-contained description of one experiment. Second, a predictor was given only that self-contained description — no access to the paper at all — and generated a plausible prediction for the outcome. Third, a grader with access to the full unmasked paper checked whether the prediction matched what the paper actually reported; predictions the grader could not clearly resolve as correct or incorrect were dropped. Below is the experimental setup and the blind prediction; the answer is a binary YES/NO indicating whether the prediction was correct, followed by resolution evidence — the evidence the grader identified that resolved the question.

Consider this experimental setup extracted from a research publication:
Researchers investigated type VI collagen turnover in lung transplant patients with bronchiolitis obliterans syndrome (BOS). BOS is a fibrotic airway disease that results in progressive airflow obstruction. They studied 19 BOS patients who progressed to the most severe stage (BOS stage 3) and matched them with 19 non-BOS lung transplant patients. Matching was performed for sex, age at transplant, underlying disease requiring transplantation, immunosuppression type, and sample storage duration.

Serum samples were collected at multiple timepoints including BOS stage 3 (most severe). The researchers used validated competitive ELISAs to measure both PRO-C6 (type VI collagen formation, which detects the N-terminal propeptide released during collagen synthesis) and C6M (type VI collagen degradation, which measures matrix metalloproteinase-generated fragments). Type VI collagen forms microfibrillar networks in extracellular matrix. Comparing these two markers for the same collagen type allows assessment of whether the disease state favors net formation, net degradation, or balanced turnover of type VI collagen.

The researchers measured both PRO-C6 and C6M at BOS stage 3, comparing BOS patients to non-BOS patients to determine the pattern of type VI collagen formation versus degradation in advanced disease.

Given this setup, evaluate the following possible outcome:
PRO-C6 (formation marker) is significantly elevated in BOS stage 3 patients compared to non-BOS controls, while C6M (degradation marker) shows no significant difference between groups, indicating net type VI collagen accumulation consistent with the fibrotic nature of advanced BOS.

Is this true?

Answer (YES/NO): NO